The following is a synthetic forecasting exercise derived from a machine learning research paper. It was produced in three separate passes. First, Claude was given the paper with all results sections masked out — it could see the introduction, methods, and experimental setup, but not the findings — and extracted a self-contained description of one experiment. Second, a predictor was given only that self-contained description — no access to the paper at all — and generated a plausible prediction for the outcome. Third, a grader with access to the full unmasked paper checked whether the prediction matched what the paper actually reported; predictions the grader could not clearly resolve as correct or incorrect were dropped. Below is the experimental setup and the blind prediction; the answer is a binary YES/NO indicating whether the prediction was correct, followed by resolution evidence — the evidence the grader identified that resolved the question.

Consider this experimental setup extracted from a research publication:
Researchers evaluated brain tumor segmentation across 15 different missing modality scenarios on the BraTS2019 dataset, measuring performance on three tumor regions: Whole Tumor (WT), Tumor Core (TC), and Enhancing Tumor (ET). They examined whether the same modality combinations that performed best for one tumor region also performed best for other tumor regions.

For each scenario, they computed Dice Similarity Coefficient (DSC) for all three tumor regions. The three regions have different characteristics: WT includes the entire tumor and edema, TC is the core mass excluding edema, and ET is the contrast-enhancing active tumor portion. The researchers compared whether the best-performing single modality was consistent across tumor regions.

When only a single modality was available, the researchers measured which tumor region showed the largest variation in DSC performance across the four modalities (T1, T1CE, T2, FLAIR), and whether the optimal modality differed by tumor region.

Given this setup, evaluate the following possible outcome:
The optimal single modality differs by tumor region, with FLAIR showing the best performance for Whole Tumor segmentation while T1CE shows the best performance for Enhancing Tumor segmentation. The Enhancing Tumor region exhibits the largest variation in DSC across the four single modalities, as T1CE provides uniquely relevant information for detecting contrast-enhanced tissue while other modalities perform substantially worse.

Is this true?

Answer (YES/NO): YES